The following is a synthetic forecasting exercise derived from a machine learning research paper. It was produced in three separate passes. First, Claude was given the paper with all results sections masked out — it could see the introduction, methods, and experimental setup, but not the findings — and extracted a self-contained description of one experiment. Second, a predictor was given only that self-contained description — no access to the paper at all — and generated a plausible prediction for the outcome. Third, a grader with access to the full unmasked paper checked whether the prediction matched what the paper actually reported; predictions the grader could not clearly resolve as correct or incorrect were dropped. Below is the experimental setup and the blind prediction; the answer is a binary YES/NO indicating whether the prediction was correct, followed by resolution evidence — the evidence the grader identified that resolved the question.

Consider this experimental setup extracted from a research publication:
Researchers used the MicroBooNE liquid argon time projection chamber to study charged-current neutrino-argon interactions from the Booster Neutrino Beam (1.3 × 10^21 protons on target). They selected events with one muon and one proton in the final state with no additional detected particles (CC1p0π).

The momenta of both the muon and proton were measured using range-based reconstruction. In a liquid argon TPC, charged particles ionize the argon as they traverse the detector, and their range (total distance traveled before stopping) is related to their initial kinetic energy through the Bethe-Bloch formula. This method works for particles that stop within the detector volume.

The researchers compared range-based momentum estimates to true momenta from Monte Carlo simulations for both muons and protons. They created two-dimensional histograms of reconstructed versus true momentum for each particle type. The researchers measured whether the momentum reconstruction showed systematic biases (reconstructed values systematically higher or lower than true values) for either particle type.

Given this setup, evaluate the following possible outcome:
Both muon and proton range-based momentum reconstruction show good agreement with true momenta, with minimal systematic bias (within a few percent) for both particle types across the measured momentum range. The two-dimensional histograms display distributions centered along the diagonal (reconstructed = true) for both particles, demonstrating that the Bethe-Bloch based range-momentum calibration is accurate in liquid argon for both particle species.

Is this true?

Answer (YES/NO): YES